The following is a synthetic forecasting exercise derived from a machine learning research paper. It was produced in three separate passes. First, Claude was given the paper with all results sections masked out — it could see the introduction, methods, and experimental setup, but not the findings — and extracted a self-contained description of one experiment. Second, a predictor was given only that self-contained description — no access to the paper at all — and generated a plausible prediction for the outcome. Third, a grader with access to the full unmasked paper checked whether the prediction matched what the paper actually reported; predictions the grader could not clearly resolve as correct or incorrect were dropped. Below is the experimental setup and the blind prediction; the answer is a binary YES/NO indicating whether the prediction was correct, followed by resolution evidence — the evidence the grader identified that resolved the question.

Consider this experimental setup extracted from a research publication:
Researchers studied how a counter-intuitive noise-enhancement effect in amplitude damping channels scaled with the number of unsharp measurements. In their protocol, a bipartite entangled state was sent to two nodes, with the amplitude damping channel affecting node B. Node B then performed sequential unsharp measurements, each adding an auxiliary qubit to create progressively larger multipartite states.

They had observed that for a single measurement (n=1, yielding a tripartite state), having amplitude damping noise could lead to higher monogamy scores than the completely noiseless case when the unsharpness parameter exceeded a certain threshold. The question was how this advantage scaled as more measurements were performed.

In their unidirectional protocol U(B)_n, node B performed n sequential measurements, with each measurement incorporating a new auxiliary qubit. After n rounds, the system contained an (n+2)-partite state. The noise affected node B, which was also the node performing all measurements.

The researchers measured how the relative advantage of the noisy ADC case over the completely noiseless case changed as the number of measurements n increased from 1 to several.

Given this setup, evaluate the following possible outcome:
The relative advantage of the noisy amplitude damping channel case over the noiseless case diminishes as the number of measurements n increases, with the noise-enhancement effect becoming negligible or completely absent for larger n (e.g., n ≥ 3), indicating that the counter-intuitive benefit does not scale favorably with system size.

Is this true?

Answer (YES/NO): NO